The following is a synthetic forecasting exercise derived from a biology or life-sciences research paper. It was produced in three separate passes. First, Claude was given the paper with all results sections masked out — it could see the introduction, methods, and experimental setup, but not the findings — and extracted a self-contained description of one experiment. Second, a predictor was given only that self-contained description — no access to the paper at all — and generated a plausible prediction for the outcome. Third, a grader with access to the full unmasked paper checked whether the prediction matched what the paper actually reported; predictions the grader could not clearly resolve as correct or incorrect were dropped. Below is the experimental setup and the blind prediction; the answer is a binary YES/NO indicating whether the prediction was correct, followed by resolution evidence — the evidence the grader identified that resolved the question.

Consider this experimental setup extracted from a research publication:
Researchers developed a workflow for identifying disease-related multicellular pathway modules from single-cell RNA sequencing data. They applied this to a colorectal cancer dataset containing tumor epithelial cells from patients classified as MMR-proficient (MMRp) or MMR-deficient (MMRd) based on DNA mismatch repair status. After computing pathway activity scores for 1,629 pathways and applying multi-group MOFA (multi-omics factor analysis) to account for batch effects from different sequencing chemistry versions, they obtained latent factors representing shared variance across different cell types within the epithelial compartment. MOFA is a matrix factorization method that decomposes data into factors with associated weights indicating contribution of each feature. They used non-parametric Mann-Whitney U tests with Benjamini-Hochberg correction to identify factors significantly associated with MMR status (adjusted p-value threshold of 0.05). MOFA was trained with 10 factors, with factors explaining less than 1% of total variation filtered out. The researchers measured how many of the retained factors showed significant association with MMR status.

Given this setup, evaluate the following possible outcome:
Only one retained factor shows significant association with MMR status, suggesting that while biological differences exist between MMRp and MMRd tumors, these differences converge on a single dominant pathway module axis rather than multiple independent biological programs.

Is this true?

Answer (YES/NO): NO